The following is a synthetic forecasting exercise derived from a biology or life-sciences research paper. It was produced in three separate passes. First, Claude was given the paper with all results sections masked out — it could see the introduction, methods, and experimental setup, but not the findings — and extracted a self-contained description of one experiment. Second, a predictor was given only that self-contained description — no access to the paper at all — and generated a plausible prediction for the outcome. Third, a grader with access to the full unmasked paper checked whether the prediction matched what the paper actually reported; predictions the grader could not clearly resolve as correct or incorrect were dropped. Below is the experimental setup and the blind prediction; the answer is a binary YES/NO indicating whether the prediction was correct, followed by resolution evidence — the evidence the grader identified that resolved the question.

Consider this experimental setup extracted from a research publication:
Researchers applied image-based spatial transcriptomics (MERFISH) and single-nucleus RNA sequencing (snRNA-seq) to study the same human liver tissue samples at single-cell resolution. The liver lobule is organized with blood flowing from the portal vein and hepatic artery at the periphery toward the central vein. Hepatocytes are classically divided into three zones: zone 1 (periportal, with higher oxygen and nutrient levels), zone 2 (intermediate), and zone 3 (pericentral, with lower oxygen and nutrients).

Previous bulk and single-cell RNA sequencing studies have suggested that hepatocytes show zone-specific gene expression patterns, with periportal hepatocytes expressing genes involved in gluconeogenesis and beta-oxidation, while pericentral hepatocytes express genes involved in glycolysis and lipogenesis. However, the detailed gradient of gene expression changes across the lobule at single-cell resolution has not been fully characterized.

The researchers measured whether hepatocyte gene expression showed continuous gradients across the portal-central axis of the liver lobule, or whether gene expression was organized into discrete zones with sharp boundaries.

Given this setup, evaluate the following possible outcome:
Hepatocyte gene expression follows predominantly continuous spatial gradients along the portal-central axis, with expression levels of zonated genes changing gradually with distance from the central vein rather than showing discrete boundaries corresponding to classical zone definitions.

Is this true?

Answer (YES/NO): YES